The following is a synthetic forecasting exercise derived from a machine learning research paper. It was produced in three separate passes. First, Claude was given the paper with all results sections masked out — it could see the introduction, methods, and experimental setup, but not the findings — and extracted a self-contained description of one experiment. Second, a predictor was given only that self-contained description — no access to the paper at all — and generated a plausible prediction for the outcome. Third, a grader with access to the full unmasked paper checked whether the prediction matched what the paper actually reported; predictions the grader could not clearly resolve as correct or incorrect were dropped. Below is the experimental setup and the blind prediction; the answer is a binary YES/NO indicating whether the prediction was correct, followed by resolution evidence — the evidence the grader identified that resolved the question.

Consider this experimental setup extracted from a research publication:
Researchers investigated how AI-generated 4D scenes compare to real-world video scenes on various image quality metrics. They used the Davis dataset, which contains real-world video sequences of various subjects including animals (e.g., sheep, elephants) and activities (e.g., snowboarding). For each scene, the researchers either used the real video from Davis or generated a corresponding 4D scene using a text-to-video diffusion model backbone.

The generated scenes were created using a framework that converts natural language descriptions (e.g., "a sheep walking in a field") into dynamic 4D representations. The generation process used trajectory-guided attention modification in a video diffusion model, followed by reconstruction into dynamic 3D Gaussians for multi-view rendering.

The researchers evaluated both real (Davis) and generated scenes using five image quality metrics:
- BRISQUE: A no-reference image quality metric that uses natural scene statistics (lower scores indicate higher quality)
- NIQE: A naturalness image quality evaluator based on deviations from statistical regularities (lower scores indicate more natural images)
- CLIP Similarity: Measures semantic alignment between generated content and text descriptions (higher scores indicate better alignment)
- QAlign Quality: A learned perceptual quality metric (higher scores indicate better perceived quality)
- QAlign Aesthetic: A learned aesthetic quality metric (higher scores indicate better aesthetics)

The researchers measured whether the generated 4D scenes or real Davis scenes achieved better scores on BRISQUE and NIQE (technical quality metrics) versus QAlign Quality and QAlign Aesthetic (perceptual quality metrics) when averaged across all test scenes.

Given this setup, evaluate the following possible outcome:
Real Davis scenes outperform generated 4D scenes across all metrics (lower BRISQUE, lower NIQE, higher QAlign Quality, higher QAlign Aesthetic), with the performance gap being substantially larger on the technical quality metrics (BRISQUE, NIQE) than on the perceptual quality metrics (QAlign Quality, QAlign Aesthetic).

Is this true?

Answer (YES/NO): NO